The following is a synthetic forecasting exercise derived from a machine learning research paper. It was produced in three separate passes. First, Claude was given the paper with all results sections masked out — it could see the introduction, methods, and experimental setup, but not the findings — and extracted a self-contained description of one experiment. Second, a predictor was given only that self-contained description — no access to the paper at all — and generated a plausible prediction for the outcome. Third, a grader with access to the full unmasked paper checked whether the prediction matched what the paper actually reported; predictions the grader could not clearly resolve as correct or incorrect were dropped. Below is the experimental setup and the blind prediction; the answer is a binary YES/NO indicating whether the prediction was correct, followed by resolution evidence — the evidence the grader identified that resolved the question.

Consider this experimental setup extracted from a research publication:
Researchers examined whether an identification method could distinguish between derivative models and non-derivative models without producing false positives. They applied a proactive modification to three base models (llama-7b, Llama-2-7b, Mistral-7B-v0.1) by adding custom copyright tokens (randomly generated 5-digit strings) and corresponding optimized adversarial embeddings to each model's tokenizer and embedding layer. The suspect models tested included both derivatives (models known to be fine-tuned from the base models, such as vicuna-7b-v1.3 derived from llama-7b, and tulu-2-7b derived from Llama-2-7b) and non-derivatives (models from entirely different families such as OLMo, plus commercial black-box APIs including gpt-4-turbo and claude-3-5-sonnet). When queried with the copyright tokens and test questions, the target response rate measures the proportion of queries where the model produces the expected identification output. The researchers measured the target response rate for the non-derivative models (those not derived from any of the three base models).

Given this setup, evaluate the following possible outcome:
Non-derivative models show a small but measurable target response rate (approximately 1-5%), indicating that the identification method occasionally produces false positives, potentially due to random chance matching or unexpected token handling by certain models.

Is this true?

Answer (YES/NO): NO